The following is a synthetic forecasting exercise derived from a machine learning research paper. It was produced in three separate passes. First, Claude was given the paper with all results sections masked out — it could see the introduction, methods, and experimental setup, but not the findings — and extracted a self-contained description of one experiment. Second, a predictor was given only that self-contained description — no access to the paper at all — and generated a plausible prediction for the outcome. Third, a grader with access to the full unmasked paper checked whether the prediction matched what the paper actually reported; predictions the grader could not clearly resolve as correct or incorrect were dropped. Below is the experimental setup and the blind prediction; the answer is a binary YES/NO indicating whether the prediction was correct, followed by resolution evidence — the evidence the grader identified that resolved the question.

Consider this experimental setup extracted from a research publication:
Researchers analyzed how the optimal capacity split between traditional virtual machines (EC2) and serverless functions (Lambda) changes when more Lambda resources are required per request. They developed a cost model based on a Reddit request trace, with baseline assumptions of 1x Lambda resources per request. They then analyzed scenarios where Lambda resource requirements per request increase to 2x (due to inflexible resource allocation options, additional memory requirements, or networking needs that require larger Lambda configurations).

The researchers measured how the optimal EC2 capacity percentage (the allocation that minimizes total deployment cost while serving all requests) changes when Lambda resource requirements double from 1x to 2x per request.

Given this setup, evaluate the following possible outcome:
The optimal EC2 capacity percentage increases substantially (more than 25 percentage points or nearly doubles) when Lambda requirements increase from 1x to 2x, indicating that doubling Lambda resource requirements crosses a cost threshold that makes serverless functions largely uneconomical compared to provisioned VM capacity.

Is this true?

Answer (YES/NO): NO